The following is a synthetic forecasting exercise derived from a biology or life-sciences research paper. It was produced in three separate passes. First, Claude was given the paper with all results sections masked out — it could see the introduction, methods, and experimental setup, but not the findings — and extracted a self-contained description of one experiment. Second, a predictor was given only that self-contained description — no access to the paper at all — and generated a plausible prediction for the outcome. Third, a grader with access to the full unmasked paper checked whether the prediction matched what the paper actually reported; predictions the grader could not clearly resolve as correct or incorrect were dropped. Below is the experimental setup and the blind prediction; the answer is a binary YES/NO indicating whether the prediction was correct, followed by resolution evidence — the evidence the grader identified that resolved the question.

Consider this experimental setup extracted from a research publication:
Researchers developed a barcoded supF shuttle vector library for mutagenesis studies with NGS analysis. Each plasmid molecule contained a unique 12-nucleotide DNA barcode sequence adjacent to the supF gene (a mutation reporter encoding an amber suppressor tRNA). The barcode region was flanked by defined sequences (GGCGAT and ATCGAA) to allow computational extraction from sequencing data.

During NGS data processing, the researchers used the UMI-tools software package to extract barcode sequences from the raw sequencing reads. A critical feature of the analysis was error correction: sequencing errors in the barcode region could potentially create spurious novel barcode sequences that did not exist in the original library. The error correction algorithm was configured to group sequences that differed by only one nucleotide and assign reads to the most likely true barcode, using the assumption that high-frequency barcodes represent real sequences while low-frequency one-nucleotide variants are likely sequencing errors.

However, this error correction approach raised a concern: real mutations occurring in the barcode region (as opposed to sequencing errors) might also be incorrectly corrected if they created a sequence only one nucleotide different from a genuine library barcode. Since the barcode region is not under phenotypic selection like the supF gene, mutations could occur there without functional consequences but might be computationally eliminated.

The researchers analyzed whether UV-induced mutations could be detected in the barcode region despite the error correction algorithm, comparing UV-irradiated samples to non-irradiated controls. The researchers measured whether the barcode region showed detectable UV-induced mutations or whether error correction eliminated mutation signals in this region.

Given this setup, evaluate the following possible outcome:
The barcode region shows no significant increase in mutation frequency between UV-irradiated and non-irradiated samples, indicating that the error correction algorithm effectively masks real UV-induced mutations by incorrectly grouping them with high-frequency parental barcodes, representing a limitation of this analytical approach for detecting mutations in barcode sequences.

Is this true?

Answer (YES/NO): NO